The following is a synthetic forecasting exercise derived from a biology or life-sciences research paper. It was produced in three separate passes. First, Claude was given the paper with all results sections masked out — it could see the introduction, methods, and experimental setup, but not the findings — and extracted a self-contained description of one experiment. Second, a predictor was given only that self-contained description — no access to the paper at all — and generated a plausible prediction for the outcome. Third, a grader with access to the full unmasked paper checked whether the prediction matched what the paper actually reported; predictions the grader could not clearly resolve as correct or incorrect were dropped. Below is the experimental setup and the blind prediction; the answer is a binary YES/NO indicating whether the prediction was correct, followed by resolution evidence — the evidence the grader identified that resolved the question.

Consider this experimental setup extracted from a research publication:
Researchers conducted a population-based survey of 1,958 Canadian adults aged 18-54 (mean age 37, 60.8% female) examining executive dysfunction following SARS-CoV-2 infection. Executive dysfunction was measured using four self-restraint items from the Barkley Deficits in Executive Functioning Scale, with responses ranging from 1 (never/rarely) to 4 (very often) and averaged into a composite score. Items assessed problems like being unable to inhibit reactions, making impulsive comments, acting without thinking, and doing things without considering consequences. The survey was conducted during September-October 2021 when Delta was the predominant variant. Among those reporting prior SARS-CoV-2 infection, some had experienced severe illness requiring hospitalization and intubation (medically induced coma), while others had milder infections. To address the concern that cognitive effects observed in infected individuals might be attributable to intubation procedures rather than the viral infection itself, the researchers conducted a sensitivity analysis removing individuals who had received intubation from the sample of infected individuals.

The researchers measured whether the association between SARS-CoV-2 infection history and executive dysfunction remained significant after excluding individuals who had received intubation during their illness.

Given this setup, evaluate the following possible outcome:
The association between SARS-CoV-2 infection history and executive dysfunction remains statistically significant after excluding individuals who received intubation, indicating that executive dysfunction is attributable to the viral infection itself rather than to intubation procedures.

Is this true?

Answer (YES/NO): YES